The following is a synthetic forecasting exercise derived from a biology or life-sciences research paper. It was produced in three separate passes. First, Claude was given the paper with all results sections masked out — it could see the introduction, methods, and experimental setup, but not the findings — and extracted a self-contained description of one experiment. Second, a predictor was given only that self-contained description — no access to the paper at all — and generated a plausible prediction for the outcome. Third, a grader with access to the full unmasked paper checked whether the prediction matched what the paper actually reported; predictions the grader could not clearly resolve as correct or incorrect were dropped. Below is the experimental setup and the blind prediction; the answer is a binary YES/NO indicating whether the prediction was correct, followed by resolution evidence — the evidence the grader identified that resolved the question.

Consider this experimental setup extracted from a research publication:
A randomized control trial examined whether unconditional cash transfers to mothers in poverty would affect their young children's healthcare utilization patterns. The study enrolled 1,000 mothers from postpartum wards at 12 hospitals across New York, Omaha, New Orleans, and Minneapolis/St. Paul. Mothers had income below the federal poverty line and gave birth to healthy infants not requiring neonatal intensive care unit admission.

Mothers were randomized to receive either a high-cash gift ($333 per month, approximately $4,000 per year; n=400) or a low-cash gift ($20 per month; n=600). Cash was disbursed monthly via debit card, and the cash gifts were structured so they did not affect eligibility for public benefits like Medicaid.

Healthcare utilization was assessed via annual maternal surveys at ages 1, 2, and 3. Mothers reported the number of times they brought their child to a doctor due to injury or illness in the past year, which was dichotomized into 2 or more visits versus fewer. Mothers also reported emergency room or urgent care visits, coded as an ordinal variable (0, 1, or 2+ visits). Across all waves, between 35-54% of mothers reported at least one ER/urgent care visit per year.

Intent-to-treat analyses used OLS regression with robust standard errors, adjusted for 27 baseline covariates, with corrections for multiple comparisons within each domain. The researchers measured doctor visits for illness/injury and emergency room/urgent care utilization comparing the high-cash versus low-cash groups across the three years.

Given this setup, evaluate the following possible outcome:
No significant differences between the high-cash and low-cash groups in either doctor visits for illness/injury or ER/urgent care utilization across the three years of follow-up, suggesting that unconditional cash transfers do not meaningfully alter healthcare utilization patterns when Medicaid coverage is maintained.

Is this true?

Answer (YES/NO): YES